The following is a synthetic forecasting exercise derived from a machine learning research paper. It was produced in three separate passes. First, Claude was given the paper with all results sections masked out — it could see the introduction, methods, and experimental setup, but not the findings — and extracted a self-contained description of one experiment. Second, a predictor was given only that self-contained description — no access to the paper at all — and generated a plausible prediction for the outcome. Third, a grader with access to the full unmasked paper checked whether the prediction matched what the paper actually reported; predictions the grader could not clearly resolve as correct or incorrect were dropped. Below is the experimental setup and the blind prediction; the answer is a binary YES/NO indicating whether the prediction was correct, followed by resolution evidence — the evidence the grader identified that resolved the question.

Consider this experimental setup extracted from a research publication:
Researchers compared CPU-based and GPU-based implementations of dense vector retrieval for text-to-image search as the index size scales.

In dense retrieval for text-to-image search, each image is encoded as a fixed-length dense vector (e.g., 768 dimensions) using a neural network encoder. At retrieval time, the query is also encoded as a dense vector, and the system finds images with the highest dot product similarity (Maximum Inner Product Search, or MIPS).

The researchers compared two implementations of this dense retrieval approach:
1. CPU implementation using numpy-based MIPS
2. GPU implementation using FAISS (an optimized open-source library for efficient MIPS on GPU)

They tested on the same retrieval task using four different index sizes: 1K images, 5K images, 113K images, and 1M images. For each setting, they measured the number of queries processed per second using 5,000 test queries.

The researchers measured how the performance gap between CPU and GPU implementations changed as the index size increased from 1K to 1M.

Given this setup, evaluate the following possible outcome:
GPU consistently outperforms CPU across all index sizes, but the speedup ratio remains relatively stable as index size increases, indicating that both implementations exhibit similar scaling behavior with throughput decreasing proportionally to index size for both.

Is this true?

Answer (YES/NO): NO